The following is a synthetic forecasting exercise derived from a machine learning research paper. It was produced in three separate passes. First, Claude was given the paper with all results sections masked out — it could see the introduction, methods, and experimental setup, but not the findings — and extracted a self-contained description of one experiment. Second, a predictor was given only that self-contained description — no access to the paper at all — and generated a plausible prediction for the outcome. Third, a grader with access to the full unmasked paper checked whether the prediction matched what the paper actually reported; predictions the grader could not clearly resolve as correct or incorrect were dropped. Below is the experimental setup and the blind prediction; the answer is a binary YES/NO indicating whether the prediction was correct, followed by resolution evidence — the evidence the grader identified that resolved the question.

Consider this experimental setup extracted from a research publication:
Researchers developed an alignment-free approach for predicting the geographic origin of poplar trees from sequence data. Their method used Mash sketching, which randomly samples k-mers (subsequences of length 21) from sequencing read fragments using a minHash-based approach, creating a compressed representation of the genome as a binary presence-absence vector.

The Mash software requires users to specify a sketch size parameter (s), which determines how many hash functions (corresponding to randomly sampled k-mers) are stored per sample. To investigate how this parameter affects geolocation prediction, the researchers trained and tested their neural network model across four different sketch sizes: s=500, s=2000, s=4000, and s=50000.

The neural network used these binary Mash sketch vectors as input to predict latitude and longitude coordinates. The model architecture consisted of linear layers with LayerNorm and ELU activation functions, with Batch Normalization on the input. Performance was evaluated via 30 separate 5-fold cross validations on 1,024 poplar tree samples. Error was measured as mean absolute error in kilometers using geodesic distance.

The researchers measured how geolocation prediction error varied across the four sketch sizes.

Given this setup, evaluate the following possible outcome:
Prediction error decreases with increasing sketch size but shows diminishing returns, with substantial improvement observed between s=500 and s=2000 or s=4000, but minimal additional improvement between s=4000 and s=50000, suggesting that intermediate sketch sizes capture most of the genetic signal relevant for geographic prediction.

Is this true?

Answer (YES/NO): NO